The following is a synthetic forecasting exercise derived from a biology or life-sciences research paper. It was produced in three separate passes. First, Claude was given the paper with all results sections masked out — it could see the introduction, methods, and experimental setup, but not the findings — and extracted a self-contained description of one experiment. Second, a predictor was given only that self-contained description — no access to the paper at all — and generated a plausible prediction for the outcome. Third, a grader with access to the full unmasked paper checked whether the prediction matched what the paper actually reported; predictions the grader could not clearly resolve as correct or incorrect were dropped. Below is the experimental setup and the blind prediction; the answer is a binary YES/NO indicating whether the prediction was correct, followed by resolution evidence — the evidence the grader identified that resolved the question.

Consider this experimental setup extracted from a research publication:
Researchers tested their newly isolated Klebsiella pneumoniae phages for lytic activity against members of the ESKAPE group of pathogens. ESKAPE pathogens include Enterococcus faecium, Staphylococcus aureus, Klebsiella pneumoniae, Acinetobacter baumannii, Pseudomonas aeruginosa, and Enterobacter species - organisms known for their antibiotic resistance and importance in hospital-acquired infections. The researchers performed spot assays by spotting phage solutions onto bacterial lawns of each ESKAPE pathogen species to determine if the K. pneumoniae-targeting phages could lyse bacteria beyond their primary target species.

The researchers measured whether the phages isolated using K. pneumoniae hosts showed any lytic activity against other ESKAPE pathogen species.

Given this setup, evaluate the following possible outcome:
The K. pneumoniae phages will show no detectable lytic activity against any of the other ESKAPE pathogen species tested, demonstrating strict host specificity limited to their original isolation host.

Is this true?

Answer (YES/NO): YES